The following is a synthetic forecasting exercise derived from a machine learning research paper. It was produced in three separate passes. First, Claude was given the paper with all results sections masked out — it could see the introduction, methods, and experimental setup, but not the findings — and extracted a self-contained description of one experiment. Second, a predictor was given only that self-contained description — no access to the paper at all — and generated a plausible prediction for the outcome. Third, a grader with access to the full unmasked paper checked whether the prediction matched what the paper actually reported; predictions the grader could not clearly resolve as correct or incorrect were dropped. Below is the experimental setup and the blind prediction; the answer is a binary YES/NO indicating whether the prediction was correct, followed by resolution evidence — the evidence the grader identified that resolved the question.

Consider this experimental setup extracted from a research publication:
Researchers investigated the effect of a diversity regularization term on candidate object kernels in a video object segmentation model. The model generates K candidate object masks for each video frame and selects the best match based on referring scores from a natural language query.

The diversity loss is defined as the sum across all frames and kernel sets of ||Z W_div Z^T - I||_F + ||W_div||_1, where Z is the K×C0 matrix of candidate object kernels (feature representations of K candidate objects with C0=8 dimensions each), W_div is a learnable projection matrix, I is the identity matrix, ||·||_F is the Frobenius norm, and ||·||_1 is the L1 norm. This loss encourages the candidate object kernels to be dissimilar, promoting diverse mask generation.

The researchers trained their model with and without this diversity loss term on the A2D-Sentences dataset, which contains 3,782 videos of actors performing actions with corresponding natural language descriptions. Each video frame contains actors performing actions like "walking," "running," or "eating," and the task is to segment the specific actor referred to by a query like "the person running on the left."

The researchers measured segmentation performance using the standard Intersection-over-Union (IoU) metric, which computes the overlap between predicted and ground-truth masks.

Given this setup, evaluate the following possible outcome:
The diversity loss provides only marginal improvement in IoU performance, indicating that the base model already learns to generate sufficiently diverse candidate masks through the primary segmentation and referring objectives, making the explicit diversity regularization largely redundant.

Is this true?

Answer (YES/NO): NO